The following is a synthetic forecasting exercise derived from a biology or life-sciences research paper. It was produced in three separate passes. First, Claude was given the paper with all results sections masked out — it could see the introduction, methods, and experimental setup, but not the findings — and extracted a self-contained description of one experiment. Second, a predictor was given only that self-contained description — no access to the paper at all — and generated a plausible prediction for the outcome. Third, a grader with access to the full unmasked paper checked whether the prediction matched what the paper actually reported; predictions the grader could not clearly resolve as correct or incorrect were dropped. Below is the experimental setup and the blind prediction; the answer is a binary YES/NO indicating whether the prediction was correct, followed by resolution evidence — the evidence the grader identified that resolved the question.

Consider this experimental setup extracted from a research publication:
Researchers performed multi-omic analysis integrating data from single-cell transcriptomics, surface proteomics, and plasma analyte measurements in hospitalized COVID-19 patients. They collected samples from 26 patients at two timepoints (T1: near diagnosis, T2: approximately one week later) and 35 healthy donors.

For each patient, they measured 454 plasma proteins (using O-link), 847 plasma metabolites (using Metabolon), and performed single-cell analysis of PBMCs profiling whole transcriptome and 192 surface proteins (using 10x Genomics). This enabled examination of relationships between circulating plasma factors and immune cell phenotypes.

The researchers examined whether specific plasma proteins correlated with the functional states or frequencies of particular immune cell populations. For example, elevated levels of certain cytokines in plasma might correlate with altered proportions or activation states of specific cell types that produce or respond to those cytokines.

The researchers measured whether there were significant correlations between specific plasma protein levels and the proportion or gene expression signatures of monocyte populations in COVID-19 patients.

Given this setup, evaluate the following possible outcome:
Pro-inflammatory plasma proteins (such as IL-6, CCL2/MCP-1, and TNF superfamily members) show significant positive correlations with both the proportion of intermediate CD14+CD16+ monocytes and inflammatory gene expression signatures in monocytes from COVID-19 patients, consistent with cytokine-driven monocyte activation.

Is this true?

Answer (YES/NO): NO